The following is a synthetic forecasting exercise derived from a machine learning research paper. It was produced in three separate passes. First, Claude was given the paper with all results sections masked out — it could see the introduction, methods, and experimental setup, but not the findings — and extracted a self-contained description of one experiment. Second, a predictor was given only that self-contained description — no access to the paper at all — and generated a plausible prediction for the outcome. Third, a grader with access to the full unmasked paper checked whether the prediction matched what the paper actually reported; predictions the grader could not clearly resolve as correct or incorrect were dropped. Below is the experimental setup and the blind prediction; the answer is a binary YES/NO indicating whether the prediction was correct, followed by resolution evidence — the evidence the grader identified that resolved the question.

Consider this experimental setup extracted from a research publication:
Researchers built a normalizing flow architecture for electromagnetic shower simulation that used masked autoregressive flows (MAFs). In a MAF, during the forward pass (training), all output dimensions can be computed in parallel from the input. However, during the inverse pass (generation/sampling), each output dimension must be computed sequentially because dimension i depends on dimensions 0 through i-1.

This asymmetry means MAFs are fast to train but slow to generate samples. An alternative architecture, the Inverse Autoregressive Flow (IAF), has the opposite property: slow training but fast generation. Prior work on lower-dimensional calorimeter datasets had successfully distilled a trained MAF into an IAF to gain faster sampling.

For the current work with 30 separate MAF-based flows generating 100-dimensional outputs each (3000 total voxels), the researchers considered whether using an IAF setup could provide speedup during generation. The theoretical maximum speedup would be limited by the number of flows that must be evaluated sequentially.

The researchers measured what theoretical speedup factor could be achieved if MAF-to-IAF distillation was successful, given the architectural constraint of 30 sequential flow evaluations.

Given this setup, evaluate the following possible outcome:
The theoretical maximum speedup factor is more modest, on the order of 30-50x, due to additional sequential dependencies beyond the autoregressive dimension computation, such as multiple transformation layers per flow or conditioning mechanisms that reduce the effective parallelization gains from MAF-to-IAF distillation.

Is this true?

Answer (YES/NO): NO